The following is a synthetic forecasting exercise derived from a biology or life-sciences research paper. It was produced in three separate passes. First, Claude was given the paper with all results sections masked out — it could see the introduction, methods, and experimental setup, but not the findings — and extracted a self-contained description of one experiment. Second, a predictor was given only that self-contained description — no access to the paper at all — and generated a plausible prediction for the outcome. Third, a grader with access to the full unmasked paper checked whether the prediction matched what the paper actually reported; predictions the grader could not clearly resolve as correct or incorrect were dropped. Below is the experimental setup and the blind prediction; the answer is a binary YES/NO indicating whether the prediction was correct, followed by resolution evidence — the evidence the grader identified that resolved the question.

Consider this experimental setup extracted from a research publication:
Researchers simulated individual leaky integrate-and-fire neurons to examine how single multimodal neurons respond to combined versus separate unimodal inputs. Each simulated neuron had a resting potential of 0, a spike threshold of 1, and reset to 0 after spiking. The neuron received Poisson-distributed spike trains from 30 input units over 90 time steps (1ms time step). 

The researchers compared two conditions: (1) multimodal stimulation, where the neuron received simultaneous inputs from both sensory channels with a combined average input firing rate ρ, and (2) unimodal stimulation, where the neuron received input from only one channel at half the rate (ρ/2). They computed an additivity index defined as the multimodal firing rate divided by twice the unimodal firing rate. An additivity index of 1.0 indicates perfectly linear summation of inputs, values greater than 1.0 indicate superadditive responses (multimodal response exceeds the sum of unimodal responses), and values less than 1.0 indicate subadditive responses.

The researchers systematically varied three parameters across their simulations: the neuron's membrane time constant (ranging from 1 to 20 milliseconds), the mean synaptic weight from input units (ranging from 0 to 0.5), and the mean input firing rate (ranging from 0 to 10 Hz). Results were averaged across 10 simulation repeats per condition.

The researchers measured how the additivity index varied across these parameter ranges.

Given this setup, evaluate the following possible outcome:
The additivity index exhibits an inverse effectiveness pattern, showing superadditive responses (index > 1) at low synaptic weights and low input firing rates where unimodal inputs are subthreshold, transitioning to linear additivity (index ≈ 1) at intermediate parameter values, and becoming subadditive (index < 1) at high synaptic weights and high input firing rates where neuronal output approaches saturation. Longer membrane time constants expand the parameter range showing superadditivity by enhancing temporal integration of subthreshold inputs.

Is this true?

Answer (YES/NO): NO